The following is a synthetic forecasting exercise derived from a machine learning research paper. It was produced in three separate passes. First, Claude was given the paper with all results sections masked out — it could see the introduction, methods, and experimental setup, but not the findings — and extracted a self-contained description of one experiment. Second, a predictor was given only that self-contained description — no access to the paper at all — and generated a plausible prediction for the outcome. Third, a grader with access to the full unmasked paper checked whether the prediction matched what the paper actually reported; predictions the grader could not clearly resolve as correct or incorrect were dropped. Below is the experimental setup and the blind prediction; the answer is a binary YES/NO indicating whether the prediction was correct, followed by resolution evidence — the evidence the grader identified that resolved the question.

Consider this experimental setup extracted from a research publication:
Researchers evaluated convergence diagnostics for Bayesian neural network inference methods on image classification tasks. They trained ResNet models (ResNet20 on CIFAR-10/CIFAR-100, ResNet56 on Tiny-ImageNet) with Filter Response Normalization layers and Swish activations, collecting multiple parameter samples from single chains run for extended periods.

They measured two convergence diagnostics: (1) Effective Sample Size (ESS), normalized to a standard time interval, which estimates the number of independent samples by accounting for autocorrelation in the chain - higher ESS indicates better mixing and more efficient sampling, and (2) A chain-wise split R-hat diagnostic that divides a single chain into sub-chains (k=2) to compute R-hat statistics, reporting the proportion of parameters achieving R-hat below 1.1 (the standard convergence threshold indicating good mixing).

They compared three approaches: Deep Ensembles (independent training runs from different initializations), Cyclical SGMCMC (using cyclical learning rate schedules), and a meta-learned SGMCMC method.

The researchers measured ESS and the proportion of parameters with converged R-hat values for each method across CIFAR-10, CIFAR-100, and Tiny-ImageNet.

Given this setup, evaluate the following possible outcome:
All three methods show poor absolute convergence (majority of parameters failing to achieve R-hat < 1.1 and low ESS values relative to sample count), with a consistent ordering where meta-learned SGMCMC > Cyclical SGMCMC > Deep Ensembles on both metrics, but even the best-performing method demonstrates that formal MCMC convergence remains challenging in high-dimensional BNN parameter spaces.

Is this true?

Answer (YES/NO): NO